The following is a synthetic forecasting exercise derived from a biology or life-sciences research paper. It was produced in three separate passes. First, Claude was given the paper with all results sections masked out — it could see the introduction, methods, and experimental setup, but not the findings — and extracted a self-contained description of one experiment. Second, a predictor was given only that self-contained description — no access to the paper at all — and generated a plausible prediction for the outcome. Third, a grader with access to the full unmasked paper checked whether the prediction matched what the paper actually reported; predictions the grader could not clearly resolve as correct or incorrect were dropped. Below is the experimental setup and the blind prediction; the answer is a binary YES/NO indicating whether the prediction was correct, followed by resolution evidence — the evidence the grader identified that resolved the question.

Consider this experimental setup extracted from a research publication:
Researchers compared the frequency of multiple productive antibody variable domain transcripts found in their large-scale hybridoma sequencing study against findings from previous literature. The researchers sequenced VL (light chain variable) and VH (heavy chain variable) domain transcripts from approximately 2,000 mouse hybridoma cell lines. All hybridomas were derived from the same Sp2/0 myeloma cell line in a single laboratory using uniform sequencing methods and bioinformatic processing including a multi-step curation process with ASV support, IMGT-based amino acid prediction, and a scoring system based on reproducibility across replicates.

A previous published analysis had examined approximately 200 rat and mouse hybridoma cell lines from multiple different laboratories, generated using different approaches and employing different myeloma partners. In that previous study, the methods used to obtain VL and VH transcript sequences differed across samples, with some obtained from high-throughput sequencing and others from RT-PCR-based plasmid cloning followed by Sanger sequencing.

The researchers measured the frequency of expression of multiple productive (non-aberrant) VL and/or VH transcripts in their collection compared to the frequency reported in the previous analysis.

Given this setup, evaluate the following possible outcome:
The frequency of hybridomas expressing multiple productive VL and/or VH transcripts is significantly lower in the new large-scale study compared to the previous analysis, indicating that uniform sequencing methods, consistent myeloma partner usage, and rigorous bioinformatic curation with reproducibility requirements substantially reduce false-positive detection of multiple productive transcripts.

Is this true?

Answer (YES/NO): YES